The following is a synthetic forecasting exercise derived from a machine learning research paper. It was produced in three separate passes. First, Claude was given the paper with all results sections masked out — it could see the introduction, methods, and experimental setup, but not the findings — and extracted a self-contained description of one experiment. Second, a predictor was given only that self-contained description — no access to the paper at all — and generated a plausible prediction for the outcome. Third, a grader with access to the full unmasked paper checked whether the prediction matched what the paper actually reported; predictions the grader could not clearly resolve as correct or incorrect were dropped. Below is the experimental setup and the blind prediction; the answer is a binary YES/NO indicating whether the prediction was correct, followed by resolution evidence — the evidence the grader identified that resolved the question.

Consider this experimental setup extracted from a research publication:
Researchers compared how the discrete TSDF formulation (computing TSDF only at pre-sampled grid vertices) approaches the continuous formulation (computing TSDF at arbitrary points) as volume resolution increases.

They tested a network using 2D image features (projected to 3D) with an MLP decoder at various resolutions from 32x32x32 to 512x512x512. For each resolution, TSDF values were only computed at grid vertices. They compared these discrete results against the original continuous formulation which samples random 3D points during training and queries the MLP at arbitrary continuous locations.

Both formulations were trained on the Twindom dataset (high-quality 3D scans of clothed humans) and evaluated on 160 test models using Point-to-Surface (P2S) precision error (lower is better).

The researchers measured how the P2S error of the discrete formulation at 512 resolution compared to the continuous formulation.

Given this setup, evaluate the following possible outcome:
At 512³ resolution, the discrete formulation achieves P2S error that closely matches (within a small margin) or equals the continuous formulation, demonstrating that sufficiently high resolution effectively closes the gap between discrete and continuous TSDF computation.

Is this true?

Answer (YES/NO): YES